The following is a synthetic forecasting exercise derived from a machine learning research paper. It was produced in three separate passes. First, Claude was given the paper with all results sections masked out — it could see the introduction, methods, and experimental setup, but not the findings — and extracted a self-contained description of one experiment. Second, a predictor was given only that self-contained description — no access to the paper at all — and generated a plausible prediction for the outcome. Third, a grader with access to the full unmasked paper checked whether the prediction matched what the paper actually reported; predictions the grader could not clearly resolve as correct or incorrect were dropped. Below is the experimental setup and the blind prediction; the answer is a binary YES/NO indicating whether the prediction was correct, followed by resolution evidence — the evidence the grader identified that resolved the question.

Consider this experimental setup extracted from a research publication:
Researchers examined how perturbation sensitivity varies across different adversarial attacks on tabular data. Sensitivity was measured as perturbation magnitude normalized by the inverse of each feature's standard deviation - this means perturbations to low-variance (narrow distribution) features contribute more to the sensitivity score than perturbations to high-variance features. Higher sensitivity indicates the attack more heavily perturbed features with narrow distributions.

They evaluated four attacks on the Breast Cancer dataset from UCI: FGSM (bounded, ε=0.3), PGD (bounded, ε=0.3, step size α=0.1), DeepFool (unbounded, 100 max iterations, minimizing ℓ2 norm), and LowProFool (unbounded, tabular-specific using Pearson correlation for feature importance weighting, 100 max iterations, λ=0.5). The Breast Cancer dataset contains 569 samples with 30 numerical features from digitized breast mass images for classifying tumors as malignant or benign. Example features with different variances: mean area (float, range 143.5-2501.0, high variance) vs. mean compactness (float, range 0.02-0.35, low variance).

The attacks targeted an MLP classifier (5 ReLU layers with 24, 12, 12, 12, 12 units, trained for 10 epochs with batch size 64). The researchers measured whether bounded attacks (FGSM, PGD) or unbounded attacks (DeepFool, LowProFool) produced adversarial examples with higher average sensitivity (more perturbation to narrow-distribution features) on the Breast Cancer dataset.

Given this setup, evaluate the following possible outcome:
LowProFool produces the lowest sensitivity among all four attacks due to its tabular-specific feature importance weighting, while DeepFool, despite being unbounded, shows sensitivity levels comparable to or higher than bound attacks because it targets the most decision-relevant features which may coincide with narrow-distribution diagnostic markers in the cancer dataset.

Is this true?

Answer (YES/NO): NO